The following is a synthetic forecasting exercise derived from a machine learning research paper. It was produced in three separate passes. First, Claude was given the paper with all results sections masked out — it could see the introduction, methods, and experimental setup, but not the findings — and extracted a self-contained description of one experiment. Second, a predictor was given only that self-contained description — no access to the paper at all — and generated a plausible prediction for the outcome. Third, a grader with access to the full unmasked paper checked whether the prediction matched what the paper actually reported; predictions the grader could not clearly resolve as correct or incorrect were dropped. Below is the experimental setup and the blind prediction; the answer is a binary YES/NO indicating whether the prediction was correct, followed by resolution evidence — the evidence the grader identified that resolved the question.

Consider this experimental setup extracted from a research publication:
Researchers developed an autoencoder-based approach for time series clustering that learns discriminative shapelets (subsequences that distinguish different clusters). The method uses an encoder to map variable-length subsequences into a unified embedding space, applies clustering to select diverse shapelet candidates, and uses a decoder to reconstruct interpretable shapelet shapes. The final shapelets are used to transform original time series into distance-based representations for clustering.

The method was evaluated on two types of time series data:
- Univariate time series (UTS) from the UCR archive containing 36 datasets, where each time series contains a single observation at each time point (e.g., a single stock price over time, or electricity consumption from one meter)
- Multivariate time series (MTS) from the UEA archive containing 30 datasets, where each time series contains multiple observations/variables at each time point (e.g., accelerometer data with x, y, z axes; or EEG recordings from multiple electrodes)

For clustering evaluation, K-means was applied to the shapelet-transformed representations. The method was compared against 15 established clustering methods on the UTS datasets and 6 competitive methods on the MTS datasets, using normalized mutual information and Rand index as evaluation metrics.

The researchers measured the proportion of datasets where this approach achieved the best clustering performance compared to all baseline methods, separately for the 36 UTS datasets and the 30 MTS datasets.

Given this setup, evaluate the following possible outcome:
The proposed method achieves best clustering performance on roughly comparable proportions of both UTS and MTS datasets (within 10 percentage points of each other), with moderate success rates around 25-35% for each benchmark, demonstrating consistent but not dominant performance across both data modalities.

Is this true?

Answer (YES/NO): NO